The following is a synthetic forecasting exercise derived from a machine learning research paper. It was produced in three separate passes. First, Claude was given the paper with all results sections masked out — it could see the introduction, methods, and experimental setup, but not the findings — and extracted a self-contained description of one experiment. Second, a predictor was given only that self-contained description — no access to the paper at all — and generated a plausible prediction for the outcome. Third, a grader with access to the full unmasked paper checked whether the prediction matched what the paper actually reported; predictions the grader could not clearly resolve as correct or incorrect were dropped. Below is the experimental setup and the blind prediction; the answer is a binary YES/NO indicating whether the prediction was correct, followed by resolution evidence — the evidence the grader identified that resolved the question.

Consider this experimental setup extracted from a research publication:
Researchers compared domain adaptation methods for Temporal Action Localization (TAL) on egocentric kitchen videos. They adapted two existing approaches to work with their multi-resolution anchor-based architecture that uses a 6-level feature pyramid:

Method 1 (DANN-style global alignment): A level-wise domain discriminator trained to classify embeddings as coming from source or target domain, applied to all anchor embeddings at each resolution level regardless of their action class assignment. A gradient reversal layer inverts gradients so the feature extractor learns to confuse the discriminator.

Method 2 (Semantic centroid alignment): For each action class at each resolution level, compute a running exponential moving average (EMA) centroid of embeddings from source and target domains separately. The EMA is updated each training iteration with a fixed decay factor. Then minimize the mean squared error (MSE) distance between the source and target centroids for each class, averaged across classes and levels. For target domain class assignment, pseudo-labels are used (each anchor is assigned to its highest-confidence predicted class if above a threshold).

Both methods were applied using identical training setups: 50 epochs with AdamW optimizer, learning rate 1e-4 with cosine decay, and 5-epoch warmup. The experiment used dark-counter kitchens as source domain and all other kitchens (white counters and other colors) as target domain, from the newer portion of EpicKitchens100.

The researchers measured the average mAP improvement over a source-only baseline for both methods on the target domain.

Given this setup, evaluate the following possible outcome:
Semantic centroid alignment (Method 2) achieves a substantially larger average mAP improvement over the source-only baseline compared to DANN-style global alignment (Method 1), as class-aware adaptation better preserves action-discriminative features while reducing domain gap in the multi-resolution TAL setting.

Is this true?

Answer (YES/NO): NO